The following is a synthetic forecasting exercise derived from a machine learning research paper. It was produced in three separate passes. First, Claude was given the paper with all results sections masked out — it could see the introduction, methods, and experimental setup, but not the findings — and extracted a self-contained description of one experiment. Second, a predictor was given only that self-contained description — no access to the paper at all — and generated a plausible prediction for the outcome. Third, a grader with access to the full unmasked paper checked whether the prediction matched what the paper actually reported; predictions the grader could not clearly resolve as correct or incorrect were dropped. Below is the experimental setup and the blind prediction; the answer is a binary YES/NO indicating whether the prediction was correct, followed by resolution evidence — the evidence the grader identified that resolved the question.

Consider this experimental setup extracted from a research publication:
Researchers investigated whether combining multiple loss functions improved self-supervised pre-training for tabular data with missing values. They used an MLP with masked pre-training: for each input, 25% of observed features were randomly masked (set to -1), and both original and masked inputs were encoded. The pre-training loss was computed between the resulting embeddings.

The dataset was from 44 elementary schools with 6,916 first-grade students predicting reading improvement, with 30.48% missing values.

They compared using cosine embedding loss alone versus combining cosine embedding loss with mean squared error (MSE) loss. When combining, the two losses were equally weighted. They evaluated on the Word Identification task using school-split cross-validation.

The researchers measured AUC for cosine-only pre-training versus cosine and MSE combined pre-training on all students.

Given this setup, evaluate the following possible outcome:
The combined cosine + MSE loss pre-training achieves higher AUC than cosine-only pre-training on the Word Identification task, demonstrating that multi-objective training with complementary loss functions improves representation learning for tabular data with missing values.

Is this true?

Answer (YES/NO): YES